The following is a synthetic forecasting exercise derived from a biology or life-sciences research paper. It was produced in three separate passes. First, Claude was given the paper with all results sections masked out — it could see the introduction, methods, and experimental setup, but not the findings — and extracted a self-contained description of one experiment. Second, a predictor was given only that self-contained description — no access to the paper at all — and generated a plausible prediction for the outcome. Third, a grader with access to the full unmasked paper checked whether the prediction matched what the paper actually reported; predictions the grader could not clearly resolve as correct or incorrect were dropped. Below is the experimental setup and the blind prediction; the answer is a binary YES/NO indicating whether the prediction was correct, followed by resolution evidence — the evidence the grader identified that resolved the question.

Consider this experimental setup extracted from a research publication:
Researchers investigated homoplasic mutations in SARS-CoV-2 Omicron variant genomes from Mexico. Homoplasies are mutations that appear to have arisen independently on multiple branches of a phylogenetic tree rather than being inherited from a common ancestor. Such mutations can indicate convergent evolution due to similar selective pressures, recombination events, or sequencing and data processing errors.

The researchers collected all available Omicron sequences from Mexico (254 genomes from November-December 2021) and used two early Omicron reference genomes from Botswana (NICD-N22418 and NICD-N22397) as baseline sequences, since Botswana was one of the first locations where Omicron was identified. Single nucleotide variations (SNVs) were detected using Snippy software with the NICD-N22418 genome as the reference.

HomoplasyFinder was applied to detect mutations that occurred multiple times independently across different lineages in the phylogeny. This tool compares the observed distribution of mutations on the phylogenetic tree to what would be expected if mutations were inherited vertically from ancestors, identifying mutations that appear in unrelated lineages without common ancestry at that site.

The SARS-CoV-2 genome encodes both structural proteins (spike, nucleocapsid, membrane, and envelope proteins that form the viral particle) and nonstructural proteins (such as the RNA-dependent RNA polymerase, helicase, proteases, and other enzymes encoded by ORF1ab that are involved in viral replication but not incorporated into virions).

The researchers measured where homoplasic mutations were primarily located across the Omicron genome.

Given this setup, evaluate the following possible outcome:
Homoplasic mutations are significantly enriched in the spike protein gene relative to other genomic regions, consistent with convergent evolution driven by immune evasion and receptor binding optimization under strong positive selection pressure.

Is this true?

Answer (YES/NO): NO